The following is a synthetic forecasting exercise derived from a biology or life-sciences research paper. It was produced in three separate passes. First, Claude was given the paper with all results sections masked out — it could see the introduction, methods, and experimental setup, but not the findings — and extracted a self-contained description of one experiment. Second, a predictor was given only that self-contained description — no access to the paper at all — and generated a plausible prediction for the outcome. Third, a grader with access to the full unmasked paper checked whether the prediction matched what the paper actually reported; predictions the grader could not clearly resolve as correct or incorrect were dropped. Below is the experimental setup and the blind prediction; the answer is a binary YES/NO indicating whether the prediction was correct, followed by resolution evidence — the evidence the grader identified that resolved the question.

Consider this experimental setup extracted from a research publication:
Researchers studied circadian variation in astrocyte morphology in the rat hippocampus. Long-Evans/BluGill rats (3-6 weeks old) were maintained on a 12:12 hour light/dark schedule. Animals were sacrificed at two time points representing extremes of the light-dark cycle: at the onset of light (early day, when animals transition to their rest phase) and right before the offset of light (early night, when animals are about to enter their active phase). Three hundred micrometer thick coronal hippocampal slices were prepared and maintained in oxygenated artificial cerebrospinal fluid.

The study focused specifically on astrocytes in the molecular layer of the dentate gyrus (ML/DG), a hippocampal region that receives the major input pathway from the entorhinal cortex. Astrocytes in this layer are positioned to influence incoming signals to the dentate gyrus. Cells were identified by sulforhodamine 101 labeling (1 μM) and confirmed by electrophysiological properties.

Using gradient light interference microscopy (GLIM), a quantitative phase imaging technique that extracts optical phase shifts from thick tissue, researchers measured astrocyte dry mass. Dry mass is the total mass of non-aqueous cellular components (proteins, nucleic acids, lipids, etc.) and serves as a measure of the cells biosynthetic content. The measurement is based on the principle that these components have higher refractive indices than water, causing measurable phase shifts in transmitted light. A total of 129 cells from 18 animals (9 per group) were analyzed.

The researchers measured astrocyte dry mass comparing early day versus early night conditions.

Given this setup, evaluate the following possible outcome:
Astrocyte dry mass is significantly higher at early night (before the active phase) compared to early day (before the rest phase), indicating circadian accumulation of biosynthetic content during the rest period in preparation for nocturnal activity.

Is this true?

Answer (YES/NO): NO